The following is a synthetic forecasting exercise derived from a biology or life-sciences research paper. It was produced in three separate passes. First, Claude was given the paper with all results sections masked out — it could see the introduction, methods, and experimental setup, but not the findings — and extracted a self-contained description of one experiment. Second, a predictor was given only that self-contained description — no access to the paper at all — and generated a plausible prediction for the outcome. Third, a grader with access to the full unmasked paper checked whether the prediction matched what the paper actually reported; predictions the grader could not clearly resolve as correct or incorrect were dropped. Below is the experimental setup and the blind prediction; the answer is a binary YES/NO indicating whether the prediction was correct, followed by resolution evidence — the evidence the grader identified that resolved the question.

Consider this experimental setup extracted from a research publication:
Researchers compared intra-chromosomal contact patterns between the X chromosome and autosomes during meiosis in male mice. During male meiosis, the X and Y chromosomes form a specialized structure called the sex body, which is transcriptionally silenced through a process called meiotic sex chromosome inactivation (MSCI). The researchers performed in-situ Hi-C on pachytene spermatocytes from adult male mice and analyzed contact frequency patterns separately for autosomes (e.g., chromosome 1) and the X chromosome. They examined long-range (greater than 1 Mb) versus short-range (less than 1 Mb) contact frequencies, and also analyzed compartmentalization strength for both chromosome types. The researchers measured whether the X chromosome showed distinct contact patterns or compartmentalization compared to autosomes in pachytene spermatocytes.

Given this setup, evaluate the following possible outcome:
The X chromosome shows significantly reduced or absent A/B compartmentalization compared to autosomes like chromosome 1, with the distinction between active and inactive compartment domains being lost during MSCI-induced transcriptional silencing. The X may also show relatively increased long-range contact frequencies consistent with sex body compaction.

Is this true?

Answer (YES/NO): YES